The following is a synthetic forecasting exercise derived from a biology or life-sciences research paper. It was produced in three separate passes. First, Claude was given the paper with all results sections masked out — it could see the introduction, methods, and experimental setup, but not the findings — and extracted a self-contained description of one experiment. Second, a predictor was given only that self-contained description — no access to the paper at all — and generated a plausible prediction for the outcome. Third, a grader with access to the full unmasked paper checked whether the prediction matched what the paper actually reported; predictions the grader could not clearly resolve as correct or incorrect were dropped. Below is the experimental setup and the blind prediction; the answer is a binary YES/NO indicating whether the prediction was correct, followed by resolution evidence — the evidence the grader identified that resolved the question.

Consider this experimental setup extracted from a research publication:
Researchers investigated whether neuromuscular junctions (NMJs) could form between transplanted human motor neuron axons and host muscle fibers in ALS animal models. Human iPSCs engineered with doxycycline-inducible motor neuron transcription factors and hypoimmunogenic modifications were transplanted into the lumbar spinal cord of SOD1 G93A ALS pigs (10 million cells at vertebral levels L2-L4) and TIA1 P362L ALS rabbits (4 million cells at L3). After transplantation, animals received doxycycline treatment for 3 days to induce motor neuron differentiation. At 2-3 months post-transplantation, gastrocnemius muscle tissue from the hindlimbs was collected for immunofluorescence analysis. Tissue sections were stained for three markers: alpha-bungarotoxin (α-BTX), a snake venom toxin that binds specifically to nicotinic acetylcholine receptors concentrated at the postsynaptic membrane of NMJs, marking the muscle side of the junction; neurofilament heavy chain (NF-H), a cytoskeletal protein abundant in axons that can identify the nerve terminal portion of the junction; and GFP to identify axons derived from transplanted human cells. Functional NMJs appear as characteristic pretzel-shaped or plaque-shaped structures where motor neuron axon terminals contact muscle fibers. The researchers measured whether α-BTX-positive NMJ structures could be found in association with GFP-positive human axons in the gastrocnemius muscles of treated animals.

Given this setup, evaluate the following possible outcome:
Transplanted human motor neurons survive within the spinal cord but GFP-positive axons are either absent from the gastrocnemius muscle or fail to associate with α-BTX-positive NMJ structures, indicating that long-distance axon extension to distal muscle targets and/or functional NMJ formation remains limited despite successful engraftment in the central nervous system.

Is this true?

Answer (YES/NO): NO